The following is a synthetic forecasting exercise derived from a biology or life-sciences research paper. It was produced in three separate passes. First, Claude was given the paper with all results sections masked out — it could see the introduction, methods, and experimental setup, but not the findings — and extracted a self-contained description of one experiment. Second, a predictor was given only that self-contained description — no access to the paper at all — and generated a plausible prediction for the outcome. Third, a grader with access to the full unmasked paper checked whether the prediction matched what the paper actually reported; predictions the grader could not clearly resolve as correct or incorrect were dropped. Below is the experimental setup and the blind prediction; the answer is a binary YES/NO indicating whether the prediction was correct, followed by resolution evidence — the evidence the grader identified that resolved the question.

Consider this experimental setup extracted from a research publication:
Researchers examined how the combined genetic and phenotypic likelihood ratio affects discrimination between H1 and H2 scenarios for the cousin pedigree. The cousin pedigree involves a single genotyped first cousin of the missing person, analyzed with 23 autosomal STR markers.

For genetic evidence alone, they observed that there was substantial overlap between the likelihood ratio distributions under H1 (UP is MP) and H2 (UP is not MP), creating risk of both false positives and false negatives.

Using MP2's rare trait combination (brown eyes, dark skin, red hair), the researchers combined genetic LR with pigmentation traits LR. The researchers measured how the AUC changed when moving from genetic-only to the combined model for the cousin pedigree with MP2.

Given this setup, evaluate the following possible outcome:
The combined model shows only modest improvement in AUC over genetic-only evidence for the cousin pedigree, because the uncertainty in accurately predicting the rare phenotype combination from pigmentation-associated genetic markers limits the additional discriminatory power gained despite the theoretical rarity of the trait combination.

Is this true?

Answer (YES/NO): NO